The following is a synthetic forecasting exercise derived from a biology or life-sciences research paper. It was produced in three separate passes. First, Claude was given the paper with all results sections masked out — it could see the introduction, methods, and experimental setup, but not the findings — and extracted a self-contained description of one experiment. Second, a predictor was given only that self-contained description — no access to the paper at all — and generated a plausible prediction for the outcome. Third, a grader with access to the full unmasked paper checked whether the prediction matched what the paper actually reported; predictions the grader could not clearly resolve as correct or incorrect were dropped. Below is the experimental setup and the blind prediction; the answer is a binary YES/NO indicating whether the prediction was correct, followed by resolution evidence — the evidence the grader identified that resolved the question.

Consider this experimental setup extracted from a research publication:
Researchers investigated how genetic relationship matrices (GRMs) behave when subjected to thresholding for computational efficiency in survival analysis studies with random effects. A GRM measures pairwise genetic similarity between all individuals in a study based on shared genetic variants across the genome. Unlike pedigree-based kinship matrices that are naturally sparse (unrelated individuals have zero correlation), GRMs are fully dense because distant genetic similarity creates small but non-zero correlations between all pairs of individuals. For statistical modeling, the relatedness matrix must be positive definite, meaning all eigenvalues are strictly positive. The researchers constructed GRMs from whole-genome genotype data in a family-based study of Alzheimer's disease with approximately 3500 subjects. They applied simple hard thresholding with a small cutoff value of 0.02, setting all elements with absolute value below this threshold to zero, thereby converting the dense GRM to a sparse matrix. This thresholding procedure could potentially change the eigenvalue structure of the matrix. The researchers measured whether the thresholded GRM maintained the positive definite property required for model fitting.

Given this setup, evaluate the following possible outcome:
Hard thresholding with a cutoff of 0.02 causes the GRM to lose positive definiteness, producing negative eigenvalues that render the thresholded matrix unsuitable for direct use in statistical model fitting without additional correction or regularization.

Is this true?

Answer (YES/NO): NO